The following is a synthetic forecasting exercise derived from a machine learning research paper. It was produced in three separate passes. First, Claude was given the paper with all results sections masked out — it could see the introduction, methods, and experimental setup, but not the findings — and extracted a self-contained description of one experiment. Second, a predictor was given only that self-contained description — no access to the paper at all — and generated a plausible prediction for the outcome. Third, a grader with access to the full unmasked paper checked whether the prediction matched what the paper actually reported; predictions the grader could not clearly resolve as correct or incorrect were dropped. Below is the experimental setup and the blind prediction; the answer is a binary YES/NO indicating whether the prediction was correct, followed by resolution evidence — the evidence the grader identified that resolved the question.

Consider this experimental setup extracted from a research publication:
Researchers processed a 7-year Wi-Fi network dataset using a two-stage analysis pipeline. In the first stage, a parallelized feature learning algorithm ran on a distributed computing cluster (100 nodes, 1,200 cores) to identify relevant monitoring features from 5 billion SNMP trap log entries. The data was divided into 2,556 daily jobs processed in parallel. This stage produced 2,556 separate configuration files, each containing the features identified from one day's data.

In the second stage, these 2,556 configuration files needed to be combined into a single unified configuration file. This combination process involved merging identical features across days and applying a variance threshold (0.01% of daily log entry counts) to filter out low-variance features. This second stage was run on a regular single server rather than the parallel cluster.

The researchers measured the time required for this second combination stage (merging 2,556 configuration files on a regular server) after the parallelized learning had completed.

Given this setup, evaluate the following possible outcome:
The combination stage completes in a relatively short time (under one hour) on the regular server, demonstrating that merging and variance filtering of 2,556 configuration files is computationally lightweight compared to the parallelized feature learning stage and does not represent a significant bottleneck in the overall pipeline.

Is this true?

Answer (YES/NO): YES